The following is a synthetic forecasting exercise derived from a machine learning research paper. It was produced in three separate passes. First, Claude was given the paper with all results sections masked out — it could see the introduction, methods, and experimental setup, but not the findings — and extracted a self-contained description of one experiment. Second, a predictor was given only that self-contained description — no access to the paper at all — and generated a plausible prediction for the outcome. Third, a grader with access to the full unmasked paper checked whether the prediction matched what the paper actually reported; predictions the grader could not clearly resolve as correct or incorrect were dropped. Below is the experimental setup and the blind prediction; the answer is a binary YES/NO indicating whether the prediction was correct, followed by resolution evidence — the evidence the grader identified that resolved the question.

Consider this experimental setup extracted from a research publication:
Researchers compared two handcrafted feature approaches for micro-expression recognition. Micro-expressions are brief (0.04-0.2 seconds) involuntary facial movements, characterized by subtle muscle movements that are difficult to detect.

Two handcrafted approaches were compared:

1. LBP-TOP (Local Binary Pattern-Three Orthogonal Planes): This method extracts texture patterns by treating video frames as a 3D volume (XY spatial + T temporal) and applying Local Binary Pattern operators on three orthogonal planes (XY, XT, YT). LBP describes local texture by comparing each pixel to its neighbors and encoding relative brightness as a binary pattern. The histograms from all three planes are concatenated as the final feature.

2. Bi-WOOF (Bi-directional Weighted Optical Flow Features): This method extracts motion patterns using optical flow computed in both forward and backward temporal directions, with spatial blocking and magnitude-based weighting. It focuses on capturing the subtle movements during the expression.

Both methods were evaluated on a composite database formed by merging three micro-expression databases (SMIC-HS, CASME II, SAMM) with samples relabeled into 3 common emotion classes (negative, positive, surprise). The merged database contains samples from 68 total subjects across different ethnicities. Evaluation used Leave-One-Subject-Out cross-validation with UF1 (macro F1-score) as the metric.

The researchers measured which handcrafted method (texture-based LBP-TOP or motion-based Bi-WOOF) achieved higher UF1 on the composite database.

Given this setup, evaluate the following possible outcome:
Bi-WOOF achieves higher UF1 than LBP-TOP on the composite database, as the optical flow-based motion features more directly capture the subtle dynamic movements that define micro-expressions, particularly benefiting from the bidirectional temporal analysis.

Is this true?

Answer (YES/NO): YES